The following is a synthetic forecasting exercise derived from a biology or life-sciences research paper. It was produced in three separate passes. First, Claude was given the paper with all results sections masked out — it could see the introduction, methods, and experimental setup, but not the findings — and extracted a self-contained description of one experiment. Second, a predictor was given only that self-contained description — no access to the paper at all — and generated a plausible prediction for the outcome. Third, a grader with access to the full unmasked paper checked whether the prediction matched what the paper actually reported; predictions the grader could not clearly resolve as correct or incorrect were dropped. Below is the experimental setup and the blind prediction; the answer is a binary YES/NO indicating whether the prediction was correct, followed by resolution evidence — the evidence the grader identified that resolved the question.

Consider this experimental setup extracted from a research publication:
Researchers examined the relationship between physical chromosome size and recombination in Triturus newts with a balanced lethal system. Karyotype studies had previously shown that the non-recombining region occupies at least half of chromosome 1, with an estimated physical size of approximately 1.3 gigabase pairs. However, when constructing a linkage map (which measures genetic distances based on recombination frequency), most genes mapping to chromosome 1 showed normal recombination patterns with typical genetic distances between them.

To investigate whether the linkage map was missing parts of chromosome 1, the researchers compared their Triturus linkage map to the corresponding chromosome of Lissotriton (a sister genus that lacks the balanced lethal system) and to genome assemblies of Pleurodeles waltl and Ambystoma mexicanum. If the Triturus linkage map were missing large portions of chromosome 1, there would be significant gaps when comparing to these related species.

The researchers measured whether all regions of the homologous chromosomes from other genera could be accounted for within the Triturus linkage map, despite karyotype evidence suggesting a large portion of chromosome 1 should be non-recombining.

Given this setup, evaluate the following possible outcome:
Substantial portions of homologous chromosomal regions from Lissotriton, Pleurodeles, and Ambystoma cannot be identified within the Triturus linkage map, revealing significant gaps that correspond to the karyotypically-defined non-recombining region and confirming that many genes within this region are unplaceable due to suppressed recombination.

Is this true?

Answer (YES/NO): NO